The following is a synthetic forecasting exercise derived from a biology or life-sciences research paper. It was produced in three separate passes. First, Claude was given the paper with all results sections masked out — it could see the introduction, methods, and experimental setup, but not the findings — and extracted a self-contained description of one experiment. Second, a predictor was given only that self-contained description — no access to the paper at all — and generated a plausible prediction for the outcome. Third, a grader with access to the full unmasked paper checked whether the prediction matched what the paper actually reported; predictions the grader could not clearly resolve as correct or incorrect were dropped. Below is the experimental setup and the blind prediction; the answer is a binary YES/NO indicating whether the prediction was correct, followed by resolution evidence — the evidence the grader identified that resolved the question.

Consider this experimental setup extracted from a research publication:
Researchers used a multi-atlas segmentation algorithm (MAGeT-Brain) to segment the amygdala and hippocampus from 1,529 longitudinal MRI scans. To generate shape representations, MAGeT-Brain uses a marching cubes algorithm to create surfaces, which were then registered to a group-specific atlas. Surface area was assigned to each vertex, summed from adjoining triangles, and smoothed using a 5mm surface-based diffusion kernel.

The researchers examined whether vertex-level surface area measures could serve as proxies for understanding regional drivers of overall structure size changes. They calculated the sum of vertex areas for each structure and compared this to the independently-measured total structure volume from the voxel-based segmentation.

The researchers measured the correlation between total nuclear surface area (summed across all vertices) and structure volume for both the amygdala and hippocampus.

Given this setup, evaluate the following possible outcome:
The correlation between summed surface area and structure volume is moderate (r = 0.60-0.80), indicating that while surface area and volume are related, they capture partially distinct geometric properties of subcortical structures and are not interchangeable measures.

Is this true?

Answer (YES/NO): NO